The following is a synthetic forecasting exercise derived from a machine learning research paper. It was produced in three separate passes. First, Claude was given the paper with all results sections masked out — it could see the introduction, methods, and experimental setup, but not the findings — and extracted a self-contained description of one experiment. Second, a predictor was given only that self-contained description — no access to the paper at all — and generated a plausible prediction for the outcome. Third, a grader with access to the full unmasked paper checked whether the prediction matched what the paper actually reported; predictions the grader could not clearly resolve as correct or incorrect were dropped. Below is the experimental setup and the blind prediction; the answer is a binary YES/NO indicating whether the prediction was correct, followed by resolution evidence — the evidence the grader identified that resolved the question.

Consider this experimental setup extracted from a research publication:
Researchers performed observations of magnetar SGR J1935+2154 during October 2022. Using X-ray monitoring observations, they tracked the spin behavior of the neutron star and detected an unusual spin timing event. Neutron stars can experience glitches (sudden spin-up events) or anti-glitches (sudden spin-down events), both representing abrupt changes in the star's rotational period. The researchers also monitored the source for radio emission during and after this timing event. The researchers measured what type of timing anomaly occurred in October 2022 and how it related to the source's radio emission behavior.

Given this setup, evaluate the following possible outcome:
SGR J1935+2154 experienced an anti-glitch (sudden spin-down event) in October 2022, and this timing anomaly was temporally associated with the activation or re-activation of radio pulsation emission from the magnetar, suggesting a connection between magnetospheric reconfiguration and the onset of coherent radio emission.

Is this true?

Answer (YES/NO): YES